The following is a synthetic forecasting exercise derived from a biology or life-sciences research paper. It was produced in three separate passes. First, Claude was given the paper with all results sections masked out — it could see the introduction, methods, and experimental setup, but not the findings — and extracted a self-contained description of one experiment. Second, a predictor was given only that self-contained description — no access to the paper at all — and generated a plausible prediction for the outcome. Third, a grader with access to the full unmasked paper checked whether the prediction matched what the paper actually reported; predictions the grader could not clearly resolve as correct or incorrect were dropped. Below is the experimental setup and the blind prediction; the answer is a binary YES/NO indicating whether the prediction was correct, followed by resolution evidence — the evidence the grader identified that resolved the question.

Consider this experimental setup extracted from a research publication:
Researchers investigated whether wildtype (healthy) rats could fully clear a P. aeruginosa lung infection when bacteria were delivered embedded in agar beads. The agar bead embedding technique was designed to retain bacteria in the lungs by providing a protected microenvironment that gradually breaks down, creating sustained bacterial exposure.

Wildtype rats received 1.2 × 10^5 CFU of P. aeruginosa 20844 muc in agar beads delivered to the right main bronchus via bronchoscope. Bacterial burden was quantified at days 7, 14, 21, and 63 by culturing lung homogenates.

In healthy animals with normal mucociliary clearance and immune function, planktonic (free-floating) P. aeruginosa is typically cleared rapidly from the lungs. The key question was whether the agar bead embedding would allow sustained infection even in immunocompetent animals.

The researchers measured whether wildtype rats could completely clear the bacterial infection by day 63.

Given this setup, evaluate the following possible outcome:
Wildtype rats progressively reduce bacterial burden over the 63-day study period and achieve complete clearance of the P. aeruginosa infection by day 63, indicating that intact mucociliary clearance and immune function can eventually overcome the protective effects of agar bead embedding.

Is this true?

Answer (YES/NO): NO